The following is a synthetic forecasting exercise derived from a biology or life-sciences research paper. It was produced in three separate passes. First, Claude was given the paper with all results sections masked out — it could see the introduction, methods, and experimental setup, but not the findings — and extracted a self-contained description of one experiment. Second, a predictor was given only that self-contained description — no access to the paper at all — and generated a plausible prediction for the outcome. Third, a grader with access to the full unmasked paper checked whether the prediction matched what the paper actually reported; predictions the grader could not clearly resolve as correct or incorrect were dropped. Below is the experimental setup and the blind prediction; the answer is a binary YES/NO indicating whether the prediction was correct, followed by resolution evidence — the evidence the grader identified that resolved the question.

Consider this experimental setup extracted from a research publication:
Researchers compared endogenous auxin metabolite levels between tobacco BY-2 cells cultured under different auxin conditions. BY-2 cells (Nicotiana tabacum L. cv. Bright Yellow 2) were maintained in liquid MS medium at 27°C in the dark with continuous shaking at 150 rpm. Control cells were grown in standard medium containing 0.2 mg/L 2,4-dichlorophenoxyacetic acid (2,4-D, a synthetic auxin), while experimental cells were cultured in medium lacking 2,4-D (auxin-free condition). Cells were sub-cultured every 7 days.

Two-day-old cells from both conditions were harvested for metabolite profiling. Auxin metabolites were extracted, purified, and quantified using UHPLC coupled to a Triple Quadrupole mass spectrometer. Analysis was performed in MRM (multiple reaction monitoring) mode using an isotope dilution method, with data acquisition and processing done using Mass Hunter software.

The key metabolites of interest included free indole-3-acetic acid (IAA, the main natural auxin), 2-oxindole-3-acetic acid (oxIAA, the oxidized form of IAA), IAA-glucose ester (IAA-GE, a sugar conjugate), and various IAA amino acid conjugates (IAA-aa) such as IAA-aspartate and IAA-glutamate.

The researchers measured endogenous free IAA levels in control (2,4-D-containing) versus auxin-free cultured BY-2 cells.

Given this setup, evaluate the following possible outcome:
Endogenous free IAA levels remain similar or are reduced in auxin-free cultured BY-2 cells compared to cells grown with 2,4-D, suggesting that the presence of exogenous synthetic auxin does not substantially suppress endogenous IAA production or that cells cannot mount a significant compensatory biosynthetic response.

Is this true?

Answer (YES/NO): YES